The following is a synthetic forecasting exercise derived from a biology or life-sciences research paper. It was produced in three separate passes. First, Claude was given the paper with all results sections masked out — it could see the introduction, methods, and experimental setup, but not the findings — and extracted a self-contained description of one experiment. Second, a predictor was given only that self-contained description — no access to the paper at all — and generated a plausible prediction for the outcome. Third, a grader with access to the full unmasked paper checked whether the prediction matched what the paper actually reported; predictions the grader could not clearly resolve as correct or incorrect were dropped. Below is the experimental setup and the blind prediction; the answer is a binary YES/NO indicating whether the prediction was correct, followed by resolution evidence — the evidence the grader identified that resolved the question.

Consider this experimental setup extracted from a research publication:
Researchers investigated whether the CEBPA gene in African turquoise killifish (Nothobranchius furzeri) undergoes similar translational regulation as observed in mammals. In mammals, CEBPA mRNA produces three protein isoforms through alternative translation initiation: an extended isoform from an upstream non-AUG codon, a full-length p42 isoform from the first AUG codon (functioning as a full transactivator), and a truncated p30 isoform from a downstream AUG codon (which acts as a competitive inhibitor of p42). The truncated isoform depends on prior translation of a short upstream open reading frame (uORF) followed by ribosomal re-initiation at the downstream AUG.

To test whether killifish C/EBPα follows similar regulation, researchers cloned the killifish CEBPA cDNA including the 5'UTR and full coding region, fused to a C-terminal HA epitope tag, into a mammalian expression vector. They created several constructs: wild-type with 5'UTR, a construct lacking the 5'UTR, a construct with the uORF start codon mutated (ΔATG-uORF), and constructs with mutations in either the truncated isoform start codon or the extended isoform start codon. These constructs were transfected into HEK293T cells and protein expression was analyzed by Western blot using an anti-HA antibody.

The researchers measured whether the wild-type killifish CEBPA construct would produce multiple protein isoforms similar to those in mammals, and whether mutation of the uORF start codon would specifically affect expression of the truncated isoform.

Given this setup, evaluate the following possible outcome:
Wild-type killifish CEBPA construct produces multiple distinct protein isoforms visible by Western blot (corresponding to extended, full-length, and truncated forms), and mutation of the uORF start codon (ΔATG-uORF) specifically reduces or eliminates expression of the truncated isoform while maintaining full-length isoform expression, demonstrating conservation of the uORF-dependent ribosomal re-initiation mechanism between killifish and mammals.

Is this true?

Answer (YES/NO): YES